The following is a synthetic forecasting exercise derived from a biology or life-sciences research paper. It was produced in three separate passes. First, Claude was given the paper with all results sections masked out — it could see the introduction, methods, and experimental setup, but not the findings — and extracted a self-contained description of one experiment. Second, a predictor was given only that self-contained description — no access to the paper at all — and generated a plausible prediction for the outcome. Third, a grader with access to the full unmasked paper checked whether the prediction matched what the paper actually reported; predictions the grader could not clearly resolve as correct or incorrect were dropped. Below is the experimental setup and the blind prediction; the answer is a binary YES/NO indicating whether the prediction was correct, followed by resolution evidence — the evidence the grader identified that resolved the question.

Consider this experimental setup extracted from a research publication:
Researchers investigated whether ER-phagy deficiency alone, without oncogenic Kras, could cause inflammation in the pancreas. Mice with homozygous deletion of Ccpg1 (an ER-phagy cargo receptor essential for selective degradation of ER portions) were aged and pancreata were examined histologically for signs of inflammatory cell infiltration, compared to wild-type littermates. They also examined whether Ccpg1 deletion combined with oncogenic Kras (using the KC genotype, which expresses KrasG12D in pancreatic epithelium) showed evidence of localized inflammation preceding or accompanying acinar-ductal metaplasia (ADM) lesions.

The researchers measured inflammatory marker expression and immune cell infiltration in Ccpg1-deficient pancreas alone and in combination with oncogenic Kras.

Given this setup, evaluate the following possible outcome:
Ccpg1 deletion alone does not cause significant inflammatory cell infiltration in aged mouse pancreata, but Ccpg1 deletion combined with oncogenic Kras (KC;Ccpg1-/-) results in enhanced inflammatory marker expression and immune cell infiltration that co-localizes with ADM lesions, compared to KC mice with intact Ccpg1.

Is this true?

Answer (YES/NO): NO